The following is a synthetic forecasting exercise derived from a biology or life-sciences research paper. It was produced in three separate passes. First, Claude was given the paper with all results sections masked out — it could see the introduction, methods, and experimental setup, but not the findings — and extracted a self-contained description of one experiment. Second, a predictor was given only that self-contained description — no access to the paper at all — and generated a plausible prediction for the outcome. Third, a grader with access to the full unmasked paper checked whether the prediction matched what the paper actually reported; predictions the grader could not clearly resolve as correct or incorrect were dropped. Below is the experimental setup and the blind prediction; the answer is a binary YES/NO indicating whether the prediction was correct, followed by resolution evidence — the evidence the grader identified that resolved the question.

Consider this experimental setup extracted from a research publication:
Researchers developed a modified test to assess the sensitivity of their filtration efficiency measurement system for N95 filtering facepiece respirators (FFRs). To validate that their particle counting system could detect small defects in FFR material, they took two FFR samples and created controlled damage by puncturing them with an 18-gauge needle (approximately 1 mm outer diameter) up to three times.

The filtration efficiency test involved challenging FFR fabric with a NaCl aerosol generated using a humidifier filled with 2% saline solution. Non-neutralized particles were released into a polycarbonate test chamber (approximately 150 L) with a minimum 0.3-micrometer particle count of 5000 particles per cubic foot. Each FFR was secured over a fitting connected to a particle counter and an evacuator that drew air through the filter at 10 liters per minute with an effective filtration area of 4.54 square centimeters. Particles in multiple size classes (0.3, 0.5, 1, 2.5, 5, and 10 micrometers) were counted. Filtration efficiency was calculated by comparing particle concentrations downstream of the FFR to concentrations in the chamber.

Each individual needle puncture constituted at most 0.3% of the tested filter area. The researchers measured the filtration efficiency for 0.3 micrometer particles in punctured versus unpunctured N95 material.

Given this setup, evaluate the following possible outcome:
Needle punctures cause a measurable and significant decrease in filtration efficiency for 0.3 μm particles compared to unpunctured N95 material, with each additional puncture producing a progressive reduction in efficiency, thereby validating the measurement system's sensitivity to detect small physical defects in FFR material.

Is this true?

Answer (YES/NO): YES